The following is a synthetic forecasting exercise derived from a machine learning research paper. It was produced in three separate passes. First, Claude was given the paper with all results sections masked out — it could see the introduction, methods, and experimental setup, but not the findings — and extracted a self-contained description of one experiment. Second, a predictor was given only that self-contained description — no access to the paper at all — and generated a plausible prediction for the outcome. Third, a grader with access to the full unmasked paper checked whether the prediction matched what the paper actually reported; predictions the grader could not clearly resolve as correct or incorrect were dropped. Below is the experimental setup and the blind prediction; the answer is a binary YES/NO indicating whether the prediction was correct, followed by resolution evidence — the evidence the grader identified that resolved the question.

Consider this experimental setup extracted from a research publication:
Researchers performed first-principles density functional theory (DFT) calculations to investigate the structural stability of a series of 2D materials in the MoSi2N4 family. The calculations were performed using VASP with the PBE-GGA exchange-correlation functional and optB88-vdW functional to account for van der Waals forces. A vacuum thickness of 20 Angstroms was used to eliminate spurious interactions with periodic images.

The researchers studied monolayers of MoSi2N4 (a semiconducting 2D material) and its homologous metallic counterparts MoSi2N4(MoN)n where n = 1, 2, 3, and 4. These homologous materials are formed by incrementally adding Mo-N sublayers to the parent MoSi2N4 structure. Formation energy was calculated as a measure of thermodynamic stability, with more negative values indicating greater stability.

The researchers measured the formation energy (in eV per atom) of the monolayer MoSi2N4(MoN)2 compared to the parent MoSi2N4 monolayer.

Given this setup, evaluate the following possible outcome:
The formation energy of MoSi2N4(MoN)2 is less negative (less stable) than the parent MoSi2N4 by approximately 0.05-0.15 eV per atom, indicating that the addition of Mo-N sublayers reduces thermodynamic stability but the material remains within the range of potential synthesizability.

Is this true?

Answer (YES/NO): NO